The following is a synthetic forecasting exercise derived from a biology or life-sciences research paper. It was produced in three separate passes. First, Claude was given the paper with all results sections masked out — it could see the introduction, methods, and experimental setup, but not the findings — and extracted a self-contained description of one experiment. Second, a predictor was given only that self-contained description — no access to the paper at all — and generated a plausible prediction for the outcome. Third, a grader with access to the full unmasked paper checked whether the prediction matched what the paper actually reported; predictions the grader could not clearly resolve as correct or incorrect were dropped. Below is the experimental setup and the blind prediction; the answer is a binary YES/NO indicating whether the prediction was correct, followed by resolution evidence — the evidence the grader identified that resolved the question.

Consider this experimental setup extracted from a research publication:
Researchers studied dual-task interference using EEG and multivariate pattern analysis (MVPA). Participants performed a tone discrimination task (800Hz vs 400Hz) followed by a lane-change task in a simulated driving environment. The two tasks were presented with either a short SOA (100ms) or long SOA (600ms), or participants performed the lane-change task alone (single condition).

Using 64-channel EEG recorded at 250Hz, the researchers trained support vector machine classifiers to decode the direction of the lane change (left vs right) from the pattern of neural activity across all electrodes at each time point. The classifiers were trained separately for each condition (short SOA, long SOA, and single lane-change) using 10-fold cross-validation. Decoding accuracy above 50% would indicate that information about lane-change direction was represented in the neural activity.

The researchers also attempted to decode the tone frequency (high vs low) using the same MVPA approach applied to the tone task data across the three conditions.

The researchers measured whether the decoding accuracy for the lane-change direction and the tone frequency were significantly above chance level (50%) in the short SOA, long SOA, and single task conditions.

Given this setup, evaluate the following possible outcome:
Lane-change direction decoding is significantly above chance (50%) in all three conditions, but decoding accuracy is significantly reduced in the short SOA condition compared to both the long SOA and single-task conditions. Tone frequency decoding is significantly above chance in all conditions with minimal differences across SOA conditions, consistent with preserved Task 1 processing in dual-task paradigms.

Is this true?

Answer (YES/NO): NO